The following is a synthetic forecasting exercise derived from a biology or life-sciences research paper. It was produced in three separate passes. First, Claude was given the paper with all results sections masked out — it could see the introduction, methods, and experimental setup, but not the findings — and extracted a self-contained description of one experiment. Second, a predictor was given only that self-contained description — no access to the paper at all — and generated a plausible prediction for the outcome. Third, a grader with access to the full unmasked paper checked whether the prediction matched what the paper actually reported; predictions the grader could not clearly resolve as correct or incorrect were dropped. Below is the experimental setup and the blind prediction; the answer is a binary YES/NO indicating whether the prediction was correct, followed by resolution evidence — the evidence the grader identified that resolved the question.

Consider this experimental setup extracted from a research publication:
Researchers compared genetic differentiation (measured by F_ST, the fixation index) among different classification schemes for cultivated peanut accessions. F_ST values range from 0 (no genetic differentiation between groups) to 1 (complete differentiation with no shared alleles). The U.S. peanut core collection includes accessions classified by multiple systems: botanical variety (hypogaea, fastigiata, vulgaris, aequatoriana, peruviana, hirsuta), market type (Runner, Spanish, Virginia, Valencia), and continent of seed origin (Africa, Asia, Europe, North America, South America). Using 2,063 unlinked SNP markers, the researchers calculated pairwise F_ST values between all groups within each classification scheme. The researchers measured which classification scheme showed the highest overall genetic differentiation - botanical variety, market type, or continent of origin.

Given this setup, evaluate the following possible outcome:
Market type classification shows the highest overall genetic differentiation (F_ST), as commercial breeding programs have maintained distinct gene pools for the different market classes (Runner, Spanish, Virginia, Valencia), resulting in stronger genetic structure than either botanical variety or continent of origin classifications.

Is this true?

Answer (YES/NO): NO